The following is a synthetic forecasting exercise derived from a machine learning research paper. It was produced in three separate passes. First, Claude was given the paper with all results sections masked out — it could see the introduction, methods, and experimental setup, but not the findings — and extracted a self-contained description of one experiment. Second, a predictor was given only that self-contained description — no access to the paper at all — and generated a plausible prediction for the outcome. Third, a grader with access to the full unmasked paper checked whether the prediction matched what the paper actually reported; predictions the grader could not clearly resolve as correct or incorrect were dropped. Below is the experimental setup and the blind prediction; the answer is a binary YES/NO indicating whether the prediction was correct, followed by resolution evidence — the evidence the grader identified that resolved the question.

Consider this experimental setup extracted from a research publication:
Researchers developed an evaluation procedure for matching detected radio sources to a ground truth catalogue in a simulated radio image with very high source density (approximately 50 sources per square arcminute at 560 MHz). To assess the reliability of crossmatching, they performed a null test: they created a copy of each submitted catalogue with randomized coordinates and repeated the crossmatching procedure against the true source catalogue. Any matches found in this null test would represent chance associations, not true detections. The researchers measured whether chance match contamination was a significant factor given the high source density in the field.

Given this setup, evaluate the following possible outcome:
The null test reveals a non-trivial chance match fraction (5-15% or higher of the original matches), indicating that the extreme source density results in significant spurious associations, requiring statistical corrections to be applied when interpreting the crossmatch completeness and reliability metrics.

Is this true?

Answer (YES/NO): YES